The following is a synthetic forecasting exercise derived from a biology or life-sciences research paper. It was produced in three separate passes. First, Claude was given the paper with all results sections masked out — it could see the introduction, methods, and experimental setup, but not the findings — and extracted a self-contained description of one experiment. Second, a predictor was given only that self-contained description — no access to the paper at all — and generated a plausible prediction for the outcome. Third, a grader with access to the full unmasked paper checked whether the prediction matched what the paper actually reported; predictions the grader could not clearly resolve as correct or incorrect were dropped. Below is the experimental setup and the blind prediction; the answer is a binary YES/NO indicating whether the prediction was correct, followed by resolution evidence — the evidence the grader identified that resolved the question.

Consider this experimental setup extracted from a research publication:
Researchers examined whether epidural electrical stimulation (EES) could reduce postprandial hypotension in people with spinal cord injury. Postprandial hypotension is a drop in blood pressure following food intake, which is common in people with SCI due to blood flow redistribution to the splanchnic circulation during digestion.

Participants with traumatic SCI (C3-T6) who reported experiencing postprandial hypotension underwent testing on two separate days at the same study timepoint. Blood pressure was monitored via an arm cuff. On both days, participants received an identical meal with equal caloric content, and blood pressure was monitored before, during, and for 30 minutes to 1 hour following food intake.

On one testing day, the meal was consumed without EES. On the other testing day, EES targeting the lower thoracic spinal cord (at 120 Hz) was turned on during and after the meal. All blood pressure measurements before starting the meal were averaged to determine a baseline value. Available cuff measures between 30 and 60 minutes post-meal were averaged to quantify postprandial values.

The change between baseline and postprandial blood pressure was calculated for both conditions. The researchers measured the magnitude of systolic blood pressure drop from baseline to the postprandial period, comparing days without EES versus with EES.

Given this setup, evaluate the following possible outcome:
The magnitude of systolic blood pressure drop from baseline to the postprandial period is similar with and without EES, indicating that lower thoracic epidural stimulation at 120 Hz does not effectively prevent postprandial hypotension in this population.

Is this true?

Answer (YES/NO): NO